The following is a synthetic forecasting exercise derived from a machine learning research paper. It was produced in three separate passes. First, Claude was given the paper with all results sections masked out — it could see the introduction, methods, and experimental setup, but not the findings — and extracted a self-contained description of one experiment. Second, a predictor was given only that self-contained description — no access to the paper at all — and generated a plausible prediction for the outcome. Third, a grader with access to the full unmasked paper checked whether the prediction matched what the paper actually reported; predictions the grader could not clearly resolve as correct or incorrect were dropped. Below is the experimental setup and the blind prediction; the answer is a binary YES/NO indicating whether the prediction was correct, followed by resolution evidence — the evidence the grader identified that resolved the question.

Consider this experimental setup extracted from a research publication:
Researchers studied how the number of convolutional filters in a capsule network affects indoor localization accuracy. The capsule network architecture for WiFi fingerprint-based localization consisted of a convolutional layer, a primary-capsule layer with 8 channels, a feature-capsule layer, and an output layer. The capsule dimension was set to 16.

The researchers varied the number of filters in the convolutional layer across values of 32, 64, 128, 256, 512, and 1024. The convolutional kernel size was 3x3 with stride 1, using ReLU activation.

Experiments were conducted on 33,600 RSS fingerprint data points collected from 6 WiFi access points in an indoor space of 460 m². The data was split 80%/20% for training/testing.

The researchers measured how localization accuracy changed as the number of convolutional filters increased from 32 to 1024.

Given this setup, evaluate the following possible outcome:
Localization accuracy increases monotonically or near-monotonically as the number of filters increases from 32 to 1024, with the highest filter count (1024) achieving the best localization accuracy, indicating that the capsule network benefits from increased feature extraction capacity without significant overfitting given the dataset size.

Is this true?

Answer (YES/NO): YES